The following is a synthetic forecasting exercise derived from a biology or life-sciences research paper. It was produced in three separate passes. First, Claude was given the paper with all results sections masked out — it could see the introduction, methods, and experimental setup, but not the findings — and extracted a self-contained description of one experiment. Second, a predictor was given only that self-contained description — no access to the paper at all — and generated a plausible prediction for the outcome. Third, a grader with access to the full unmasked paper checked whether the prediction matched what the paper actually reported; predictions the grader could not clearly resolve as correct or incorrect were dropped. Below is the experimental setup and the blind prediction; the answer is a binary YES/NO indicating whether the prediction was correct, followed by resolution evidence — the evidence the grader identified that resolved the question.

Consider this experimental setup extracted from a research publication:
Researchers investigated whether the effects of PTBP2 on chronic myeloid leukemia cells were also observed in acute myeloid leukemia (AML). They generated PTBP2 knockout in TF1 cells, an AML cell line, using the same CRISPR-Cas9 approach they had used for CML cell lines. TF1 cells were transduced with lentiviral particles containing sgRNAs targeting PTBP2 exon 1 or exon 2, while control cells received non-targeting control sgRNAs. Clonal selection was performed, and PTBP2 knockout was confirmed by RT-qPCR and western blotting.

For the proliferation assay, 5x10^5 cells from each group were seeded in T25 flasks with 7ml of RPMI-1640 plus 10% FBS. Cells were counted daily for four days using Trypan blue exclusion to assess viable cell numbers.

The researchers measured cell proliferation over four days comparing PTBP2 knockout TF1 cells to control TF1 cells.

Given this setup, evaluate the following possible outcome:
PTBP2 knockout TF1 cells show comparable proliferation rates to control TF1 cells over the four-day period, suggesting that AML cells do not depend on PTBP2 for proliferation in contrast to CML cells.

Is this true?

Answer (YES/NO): NO